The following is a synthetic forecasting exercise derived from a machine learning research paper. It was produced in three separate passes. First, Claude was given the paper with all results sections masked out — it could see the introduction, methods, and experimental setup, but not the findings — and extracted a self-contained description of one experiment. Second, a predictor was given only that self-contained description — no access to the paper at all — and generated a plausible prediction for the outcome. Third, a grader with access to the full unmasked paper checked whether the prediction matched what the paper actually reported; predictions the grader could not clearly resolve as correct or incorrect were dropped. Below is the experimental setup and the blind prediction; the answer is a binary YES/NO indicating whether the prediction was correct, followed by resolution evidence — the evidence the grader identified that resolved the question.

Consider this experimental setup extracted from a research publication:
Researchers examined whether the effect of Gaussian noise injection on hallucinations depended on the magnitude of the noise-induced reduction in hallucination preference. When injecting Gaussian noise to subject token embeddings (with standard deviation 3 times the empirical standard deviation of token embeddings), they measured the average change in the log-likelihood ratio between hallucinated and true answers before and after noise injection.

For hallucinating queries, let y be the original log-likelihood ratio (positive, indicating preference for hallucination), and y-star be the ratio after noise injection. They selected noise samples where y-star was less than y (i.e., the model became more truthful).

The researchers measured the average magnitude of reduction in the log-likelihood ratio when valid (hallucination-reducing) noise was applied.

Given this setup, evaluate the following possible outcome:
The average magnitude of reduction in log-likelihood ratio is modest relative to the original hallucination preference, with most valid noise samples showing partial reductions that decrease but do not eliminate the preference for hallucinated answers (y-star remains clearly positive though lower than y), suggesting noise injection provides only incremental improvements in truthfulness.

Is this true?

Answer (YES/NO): NO